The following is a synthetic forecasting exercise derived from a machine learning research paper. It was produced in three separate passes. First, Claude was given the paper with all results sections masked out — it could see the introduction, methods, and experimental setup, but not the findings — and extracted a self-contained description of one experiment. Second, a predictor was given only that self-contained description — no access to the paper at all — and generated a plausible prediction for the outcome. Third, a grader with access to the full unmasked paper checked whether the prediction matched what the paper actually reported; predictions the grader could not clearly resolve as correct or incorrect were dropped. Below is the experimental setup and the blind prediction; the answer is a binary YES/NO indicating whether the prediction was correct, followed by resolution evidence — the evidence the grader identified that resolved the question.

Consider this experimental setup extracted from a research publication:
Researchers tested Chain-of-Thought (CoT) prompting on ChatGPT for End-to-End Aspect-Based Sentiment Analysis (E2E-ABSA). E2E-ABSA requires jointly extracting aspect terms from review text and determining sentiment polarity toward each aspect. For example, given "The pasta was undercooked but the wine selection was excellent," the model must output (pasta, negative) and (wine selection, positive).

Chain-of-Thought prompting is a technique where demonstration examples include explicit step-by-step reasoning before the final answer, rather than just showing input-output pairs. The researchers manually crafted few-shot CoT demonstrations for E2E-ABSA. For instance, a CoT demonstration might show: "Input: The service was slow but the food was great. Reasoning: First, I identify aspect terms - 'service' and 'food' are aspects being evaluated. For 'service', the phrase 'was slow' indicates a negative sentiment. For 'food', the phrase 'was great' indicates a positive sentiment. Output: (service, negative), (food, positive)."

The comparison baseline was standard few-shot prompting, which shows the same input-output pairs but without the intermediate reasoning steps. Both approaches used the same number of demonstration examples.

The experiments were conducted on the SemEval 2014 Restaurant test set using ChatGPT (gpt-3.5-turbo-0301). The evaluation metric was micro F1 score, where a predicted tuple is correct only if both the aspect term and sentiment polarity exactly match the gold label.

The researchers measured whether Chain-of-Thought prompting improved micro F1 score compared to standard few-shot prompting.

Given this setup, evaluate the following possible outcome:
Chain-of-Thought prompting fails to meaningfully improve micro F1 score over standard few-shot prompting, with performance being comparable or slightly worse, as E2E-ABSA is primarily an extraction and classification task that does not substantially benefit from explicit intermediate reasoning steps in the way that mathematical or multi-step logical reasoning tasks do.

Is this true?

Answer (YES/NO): NO